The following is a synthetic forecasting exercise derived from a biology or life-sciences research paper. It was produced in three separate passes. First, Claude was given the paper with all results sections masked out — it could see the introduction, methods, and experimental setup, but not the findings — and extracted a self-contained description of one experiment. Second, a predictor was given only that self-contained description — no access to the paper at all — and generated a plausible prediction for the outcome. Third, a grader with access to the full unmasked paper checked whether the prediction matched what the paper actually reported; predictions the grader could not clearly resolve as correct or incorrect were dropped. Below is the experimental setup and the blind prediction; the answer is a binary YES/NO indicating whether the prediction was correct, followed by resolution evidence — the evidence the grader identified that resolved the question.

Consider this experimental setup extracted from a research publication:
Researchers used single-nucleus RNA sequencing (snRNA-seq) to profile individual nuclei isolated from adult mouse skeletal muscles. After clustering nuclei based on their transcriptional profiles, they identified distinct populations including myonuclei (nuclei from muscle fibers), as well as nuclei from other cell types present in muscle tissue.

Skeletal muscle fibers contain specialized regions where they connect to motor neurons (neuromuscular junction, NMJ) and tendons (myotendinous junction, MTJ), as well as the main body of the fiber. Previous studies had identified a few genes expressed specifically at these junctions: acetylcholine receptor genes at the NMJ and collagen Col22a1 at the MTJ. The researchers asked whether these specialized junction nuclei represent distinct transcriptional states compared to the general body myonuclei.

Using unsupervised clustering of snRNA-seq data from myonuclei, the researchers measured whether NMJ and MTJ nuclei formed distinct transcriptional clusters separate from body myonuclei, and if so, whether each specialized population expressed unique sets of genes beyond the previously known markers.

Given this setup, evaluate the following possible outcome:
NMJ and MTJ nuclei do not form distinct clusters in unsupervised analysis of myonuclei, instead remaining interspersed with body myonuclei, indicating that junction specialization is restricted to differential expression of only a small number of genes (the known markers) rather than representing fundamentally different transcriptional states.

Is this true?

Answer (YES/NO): NO